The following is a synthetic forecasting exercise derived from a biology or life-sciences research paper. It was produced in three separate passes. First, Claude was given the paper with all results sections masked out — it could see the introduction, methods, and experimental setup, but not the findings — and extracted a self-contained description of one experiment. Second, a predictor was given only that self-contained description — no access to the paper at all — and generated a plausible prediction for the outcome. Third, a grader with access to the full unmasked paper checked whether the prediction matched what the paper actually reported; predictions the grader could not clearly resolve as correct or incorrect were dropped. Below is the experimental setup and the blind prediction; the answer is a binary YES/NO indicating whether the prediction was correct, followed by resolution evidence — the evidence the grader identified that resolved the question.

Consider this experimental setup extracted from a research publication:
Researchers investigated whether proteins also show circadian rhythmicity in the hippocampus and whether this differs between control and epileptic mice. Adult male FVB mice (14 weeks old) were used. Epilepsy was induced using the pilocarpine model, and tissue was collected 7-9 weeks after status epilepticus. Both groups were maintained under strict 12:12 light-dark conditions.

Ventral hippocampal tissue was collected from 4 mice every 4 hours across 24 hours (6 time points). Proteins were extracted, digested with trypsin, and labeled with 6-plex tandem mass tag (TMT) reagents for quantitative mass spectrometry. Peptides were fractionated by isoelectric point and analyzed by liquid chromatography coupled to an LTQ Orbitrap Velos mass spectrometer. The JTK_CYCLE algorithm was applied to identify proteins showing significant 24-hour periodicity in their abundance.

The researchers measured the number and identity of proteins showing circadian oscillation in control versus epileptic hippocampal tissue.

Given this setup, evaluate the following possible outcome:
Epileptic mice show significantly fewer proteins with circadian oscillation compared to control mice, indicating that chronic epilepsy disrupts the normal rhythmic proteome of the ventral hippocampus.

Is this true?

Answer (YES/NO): NO